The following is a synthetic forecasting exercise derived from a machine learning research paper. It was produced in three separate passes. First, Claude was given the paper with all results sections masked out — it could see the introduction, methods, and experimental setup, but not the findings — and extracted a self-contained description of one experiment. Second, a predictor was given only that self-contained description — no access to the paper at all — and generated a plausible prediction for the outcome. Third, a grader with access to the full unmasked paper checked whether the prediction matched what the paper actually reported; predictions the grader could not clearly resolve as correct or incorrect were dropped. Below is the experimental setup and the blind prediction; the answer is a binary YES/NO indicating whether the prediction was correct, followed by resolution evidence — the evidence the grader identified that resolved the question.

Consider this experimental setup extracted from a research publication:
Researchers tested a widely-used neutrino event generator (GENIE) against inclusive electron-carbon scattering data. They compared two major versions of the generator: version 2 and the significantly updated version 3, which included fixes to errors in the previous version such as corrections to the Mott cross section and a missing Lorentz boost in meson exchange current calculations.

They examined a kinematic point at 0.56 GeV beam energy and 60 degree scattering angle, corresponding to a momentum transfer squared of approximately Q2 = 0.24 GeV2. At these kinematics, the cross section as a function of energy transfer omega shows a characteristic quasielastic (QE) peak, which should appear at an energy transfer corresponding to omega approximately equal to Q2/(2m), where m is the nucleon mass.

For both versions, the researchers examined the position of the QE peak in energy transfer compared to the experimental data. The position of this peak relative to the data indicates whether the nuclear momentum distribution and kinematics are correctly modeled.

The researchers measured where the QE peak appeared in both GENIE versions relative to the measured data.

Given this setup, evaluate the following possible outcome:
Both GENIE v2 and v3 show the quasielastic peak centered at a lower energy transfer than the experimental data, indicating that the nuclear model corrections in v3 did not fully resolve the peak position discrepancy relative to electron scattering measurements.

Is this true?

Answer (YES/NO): NO